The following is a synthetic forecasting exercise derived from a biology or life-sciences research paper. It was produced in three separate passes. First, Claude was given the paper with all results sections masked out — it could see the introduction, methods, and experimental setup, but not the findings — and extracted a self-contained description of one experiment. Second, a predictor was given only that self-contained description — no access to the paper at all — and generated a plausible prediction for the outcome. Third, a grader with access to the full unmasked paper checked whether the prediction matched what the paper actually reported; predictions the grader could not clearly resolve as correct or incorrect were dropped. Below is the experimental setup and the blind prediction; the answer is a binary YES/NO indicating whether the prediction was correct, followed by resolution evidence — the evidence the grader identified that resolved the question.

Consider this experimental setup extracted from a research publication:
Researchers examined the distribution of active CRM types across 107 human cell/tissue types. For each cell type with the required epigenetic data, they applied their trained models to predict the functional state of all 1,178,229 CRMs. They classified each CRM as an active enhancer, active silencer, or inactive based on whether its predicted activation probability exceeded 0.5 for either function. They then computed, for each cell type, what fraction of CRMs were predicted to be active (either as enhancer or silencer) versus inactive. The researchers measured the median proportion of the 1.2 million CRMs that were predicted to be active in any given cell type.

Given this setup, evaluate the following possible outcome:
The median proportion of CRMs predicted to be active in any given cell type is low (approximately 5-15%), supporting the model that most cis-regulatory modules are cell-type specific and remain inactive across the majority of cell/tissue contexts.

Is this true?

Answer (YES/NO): YES